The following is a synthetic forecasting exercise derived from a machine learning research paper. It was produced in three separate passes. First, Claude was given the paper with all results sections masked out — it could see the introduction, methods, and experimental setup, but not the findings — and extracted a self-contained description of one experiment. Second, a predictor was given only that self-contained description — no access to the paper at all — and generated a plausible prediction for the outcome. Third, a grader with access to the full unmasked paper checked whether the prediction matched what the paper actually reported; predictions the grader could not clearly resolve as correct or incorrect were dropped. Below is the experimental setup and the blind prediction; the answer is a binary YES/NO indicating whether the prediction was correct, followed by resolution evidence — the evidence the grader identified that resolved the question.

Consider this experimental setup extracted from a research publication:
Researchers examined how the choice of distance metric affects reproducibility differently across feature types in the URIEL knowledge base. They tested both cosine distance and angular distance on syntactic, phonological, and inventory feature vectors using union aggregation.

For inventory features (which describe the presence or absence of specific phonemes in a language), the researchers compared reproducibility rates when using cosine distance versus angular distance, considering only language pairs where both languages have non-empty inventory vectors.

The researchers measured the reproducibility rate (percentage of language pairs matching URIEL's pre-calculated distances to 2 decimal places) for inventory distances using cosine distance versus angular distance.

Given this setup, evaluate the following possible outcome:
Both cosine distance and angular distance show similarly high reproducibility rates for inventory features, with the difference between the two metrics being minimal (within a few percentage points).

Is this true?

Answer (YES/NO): NO